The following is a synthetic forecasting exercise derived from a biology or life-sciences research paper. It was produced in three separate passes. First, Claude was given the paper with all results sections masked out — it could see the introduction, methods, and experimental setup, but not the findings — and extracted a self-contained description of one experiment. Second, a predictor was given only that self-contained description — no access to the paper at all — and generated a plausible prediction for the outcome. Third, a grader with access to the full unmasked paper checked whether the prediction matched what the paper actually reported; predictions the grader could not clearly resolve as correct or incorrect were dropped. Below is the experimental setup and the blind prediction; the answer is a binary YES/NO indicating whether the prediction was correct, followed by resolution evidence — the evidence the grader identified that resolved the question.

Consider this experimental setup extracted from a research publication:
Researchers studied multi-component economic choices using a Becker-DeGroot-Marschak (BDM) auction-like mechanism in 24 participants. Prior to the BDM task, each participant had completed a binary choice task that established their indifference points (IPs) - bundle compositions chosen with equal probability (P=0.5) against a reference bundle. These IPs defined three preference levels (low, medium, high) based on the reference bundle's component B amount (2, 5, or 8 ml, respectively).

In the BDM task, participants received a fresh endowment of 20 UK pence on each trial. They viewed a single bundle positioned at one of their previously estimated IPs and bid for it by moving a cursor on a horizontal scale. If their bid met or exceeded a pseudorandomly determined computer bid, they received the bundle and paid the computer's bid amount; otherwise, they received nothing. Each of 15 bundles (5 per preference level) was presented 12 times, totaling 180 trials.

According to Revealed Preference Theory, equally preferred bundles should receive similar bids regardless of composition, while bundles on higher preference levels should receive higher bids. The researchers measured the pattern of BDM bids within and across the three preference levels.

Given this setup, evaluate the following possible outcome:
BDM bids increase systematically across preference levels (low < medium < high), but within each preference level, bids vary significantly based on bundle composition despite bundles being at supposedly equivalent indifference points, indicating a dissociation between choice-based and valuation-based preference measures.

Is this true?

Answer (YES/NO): NO